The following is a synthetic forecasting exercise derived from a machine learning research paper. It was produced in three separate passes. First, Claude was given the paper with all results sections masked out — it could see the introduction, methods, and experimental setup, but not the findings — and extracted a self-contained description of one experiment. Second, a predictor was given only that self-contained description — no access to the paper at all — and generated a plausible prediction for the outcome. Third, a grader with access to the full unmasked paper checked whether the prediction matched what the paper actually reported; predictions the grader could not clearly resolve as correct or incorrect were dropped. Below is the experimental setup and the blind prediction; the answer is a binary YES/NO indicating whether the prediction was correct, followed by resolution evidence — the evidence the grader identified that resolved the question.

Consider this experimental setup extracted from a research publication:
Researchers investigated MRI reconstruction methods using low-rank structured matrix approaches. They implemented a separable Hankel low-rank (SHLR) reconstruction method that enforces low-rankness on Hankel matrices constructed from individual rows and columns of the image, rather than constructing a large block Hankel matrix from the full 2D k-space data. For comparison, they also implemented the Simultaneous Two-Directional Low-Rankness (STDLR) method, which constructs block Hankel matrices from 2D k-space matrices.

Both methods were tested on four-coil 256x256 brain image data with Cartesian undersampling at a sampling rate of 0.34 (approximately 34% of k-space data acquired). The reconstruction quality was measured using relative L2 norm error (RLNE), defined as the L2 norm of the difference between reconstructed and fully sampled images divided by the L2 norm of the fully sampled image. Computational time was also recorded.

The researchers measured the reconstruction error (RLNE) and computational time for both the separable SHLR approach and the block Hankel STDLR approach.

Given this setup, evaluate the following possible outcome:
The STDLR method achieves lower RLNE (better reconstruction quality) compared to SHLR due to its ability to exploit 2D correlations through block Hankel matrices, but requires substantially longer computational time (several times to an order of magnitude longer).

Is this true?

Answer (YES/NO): YES